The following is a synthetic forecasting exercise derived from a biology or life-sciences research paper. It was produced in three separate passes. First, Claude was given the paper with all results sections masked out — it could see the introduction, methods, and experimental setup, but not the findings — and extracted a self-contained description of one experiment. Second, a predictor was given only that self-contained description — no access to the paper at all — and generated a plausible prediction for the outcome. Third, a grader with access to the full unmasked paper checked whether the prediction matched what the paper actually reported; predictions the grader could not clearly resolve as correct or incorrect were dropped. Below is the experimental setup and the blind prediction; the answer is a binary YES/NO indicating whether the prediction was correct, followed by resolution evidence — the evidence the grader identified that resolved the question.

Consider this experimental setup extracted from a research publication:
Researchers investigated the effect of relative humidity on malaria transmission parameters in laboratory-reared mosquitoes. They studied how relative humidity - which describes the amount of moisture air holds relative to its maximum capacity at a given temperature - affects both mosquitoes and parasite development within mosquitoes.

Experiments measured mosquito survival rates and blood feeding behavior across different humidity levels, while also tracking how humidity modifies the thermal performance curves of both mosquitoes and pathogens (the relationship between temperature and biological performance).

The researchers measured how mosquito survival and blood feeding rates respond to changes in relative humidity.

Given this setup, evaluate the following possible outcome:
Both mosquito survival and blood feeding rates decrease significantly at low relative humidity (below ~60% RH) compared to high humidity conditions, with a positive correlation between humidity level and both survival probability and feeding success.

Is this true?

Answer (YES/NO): YES